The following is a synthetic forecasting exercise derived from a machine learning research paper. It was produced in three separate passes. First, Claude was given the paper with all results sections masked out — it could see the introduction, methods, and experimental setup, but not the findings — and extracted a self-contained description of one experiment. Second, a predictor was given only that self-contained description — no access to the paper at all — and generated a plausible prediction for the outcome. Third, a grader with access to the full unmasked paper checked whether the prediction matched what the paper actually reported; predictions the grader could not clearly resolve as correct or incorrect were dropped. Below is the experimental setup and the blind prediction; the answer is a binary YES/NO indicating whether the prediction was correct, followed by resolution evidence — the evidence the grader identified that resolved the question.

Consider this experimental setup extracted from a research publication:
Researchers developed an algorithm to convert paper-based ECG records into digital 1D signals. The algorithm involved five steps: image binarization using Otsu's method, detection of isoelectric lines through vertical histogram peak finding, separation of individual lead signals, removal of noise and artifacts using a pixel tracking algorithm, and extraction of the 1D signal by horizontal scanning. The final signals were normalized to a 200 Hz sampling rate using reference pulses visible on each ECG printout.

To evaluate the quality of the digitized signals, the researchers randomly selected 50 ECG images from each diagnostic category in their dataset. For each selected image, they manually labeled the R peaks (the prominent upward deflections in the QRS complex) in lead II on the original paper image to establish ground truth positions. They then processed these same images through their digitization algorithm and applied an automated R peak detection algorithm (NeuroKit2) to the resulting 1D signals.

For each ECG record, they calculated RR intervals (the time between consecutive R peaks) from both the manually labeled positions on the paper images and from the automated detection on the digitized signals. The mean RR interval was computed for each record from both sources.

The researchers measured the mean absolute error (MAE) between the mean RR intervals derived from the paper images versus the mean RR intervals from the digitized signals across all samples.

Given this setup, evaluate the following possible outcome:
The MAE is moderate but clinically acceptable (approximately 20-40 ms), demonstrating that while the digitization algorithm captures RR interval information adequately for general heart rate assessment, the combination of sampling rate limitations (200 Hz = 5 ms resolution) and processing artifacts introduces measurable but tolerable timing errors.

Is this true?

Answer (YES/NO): YES